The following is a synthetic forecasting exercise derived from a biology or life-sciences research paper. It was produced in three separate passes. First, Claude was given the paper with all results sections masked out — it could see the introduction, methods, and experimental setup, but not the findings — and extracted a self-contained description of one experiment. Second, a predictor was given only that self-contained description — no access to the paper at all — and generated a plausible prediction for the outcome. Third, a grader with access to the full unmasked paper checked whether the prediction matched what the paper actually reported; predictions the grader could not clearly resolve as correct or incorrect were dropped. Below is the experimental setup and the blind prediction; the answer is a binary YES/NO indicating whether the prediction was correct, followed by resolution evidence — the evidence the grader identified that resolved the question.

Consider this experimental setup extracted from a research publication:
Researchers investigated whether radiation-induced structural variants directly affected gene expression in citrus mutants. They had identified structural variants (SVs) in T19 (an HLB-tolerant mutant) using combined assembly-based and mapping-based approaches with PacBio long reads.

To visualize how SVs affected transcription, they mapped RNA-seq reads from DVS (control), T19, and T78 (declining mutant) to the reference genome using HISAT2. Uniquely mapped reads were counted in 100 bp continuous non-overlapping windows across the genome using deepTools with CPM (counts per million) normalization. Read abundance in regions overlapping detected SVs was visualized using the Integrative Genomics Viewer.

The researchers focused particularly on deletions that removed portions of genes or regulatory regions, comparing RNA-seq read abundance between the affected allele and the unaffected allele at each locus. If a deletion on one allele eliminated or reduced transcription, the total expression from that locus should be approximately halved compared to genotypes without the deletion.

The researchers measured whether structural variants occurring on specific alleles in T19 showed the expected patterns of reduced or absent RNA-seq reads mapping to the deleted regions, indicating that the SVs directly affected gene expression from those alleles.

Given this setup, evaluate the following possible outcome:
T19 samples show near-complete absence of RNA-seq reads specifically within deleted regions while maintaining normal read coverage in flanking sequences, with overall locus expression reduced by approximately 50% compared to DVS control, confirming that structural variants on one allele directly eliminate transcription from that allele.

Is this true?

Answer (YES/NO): NO